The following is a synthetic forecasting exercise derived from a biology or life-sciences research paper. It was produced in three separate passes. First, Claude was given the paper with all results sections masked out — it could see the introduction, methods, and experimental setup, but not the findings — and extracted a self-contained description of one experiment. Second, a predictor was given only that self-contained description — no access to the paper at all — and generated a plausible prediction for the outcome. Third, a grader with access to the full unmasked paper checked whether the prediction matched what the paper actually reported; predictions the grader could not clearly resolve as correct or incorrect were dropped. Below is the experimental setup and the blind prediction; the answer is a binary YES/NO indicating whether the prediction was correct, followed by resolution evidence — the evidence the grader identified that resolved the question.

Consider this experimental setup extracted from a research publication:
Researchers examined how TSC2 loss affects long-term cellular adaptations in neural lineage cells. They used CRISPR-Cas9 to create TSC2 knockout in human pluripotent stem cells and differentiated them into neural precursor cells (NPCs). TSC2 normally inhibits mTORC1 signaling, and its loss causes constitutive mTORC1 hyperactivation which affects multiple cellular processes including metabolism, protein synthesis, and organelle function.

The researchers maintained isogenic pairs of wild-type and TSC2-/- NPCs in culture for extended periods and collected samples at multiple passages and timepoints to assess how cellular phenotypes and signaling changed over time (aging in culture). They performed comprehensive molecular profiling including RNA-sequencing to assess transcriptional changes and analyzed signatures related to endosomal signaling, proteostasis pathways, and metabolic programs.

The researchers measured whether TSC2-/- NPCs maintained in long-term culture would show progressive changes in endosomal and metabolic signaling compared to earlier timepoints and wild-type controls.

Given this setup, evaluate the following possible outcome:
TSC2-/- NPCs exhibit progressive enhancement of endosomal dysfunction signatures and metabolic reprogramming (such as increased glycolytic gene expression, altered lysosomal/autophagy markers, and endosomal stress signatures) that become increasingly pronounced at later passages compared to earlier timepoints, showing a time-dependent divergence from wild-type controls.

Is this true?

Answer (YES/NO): YES